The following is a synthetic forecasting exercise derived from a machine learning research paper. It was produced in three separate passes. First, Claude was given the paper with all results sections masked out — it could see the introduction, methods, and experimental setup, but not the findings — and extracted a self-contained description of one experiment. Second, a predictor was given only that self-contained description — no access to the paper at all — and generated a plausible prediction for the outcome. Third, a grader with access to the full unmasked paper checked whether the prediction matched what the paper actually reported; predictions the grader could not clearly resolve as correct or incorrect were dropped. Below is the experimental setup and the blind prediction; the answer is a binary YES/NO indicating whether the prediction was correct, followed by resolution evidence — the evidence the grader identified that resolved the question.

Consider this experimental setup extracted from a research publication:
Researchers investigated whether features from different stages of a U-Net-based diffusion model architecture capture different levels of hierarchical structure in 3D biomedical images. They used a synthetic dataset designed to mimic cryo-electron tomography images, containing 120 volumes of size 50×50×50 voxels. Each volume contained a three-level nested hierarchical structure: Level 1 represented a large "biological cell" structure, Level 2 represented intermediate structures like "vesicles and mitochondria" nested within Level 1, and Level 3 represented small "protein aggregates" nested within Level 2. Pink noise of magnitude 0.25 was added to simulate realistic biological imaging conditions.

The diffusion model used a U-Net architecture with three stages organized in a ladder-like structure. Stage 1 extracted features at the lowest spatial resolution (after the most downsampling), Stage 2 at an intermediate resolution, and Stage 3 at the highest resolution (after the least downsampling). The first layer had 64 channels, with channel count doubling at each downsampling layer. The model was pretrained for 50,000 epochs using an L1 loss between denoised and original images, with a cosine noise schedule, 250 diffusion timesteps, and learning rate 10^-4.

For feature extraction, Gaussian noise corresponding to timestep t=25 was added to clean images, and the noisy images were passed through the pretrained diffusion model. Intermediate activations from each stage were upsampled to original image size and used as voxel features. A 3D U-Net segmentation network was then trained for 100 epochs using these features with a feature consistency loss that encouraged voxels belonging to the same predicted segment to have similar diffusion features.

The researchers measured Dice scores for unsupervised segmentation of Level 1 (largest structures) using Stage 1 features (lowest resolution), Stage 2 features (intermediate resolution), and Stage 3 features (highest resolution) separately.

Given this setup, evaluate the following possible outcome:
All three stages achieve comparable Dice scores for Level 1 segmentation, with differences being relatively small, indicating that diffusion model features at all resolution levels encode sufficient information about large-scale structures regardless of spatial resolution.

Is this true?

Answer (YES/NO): NO